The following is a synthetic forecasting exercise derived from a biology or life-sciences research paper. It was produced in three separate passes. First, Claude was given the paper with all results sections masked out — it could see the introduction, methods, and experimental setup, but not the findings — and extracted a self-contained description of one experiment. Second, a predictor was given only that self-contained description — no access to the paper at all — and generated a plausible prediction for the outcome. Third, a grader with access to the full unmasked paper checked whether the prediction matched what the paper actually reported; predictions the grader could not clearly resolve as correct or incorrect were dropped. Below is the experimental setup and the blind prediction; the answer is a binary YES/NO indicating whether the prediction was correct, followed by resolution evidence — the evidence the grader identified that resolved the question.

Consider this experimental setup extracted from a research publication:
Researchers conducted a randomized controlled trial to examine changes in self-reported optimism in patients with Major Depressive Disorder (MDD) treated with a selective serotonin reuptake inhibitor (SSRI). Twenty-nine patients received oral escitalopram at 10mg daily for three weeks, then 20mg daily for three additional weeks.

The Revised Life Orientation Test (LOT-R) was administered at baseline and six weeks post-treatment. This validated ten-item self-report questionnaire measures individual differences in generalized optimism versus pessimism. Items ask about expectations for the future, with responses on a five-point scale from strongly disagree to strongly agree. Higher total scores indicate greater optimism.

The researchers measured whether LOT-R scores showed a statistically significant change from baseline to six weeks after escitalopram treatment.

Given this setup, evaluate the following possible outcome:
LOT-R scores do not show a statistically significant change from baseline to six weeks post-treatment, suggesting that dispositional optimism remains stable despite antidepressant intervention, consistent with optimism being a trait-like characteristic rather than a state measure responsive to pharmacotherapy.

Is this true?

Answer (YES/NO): YES